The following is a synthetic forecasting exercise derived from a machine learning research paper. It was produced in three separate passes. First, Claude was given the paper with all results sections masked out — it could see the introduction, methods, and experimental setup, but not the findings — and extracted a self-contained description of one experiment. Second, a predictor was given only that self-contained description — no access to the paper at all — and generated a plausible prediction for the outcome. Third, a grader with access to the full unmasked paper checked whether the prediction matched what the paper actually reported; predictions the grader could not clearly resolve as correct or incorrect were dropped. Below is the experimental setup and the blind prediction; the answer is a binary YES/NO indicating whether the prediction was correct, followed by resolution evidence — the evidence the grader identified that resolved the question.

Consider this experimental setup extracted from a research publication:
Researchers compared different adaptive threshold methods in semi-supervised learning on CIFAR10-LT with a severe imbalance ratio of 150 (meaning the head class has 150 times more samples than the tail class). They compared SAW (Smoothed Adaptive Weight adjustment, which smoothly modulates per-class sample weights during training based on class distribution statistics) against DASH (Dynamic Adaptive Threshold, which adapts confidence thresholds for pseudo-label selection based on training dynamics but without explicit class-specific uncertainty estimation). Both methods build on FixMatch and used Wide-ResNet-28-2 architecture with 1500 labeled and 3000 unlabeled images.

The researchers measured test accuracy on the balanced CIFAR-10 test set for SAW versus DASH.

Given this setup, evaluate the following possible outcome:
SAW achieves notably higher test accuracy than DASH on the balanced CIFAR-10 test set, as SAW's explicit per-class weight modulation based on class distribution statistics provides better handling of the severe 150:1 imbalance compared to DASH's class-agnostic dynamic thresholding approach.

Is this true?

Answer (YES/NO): YES